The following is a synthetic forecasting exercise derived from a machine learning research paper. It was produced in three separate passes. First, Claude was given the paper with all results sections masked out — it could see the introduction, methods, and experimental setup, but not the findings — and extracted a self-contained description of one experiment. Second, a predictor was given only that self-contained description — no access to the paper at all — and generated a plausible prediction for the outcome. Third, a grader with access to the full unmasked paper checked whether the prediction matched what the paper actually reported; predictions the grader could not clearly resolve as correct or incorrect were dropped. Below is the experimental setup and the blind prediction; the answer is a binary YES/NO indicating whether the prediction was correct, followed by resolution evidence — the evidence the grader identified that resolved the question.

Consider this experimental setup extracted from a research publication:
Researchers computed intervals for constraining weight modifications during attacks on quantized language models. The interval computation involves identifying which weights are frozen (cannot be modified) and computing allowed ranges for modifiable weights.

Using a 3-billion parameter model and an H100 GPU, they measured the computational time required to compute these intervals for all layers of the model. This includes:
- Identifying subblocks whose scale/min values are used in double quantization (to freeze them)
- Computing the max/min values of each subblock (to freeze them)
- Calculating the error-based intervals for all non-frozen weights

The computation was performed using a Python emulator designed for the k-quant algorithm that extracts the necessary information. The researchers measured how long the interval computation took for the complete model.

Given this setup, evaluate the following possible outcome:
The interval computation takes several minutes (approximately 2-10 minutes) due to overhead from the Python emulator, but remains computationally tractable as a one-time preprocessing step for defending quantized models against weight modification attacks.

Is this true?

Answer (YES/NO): NO